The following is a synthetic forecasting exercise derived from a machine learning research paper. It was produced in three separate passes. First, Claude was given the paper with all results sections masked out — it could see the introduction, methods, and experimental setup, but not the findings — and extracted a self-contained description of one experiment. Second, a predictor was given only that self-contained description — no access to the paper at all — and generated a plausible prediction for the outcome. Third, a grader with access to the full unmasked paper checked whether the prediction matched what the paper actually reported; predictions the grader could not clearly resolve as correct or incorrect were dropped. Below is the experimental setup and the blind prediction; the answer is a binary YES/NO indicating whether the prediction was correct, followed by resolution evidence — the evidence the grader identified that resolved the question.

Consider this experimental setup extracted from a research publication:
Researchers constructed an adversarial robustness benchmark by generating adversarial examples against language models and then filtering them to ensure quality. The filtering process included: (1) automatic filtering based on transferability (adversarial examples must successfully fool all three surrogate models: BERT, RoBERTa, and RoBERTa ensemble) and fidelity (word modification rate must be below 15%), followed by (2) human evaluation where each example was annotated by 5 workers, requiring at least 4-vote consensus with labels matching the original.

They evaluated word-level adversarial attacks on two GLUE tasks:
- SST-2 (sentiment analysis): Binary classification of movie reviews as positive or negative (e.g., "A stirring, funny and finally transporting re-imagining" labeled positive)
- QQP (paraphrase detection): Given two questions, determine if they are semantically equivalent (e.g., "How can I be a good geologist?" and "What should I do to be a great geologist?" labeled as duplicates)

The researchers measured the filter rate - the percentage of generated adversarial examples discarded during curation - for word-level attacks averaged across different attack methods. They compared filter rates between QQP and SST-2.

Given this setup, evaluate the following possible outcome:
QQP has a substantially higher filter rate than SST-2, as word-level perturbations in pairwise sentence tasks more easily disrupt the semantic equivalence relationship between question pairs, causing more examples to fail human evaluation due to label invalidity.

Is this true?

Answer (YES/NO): YES